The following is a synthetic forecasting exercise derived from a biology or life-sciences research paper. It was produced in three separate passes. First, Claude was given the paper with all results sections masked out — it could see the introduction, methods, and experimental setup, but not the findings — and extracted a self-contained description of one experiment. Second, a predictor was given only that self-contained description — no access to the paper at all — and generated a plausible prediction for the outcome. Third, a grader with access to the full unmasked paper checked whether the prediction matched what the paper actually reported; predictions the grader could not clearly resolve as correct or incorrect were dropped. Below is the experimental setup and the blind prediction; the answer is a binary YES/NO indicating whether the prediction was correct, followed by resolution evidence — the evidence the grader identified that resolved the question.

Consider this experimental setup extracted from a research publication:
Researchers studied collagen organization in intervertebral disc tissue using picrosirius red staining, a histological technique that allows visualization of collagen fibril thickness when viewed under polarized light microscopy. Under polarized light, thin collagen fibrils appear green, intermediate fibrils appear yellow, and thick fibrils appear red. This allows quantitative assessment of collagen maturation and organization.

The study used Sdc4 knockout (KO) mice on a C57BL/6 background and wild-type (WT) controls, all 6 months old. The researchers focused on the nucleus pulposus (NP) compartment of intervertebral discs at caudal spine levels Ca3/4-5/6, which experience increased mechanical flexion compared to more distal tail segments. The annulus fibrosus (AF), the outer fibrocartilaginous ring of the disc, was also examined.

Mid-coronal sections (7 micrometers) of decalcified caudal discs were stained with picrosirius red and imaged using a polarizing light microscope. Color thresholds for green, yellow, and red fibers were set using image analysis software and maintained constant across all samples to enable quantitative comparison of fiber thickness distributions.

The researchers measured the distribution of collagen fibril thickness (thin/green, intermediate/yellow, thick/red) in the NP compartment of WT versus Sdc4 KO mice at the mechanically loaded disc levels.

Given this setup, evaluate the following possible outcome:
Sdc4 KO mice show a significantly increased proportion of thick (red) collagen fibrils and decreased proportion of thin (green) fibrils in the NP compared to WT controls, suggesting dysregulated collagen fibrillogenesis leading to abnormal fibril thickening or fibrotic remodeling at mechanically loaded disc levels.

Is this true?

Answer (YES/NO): NO